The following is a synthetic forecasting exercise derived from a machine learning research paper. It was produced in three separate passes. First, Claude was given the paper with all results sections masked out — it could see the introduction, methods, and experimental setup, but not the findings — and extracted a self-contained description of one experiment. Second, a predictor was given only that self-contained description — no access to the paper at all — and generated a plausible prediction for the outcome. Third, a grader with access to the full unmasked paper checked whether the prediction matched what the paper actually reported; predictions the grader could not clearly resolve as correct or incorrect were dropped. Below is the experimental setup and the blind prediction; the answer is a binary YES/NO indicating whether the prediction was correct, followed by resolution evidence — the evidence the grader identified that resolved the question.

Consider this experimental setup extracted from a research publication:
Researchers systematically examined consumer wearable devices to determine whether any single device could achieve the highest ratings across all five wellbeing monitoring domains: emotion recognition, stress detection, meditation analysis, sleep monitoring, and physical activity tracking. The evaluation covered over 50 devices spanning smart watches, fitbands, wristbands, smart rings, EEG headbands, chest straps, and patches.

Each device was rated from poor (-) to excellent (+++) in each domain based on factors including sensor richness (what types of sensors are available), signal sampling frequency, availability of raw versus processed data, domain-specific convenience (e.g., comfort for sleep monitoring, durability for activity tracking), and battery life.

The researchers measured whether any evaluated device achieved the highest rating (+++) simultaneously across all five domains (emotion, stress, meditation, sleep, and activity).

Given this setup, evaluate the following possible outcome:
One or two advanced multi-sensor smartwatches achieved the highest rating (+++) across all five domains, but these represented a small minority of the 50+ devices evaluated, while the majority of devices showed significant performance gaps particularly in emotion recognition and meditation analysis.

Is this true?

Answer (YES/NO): NO